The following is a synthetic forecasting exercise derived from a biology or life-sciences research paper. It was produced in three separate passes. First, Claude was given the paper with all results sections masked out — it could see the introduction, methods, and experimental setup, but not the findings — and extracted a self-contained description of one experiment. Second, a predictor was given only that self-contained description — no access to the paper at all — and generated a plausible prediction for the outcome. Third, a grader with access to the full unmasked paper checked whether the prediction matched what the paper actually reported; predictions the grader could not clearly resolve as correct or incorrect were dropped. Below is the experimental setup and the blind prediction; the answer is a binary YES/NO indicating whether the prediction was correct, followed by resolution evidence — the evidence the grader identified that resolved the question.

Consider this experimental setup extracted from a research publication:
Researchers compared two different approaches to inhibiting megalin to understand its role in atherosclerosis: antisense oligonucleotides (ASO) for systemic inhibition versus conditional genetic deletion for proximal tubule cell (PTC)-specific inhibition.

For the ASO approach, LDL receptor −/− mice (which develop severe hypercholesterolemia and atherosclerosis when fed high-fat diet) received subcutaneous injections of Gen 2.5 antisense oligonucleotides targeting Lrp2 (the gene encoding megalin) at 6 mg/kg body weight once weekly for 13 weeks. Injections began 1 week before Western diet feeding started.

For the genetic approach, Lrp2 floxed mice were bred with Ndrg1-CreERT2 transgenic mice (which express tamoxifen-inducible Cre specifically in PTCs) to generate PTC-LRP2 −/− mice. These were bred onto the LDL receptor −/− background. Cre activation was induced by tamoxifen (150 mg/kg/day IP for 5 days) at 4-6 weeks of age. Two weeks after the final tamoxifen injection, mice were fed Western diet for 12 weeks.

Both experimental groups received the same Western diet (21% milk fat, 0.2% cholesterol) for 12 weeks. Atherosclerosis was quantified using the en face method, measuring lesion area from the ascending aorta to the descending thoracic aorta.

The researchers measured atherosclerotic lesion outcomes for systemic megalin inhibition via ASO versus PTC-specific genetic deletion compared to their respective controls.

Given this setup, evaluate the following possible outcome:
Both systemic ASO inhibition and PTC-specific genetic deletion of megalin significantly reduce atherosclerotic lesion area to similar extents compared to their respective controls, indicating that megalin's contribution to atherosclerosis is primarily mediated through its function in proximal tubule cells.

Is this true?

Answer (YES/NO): NO